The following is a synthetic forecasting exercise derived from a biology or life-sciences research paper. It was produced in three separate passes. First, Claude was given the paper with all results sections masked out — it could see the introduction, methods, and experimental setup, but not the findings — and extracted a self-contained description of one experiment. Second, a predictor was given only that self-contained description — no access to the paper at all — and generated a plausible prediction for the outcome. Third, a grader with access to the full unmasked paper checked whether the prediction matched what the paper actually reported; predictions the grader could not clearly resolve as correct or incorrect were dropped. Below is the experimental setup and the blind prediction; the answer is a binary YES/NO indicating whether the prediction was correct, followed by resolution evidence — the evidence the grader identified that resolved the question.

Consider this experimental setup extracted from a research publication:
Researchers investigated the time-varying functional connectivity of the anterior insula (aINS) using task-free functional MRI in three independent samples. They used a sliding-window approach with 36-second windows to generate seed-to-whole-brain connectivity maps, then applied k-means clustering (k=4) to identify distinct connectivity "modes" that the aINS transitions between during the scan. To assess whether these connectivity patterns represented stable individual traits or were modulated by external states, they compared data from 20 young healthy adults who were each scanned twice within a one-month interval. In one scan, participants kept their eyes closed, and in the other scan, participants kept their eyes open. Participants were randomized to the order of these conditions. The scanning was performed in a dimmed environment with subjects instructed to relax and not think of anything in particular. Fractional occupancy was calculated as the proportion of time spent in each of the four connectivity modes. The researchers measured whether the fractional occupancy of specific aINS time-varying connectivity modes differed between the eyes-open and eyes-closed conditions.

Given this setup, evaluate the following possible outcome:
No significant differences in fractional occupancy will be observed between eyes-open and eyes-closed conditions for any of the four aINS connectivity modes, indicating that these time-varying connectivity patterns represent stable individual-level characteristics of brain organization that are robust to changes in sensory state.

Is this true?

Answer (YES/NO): NO